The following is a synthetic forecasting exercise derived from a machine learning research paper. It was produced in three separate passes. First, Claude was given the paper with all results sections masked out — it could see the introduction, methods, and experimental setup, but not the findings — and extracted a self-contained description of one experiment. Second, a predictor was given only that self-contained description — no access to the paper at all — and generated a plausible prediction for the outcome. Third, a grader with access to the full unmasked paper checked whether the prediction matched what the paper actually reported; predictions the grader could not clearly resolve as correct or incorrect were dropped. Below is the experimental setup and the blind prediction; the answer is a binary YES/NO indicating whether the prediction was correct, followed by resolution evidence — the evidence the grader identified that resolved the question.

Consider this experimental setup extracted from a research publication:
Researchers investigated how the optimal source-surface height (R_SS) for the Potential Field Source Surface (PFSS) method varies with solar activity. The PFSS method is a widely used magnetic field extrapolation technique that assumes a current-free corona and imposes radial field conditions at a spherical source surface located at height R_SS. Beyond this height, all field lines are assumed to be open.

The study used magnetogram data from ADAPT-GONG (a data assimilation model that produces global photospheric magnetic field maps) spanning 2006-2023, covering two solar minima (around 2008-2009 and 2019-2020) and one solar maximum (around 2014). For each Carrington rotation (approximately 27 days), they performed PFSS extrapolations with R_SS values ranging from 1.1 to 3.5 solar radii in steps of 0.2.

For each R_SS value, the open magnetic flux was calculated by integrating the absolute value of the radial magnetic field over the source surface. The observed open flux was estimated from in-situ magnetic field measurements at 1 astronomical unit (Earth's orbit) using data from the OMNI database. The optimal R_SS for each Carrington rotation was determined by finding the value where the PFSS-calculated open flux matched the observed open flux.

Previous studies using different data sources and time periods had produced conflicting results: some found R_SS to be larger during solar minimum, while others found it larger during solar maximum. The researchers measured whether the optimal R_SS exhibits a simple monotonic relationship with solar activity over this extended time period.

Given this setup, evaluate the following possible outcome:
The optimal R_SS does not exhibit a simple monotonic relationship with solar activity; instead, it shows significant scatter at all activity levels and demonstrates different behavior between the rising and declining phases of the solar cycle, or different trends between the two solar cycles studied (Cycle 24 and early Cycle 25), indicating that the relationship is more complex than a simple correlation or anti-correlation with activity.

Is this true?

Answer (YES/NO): NO